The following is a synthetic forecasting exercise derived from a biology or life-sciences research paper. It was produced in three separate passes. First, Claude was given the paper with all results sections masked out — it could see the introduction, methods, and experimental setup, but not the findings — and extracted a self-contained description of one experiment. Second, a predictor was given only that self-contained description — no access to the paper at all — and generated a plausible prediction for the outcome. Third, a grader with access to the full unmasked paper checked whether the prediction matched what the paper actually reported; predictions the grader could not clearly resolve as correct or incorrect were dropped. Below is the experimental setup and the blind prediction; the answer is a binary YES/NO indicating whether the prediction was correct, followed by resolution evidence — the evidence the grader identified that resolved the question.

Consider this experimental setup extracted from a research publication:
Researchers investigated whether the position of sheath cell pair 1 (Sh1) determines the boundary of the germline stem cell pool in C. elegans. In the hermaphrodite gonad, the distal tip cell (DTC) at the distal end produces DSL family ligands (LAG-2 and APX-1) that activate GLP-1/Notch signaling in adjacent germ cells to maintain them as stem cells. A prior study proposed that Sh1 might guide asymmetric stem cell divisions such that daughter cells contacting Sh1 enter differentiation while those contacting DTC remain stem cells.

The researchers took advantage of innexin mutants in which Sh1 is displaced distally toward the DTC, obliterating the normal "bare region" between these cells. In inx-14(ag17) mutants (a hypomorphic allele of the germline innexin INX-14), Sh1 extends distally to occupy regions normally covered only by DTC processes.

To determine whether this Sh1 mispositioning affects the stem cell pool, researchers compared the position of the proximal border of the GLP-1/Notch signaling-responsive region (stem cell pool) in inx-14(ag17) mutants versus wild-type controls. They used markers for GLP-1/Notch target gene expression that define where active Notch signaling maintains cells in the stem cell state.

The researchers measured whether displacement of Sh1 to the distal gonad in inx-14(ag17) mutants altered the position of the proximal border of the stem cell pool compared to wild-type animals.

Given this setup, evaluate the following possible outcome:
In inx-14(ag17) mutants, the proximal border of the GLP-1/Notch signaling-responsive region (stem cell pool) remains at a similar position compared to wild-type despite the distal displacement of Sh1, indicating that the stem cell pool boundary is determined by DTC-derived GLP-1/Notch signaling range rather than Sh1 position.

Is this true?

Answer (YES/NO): YES